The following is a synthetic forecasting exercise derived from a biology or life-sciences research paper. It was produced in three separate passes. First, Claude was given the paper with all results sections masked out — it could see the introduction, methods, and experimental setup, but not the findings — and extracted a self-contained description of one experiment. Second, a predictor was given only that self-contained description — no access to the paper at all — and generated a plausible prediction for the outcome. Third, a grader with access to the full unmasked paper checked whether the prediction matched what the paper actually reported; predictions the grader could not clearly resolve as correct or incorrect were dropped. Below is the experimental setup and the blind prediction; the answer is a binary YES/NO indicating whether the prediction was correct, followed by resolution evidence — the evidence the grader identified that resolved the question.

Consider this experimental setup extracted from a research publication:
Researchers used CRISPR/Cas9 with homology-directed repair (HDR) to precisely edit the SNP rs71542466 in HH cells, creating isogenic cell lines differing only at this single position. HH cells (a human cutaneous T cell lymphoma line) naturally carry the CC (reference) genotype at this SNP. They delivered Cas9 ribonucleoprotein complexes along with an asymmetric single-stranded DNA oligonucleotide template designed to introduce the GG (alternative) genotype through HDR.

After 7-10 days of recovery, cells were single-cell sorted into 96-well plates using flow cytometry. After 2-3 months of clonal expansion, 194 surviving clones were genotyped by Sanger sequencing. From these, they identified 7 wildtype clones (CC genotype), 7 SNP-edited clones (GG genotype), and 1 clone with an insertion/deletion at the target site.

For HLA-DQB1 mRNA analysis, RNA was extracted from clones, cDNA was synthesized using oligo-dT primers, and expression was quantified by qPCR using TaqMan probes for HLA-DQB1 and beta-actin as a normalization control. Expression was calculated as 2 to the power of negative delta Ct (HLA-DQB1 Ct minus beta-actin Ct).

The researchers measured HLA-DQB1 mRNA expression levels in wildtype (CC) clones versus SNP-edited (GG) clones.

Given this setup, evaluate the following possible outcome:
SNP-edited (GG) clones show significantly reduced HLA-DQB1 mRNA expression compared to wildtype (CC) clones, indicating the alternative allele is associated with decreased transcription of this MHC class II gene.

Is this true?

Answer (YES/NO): NO